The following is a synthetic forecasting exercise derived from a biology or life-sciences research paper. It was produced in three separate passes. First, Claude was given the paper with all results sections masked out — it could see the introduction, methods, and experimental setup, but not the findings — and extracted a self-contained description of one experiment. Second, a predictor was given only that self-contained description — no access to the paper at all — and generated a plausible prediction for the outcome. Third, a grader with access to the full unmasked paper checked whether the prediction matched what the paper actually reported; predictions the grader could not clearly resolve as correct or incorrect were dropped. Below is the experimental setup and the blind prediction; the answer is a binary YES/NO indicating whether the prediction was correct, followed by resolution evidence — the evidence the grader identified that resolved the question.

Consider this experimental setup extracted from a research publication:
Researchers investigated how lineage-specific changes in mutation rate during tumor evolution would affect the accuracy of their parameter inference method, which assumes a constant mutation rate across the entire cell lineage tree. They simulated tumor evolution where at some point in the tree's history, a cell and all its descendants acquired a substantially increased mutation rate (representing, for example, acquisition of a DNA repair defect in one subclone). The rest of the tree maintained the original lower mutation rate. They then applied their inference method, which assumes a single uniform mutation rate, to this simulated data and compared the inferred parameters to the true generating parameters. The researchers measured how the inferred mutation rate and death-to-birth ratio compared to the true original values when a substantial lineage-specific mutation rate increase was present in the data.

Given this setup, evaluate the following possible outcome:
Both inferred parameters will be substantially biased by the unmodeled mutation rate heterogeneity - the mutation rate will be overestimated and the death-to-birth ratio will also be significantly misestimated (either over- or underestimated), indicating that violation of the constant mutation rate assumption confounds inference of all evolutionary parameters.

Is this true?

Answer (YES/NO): NO